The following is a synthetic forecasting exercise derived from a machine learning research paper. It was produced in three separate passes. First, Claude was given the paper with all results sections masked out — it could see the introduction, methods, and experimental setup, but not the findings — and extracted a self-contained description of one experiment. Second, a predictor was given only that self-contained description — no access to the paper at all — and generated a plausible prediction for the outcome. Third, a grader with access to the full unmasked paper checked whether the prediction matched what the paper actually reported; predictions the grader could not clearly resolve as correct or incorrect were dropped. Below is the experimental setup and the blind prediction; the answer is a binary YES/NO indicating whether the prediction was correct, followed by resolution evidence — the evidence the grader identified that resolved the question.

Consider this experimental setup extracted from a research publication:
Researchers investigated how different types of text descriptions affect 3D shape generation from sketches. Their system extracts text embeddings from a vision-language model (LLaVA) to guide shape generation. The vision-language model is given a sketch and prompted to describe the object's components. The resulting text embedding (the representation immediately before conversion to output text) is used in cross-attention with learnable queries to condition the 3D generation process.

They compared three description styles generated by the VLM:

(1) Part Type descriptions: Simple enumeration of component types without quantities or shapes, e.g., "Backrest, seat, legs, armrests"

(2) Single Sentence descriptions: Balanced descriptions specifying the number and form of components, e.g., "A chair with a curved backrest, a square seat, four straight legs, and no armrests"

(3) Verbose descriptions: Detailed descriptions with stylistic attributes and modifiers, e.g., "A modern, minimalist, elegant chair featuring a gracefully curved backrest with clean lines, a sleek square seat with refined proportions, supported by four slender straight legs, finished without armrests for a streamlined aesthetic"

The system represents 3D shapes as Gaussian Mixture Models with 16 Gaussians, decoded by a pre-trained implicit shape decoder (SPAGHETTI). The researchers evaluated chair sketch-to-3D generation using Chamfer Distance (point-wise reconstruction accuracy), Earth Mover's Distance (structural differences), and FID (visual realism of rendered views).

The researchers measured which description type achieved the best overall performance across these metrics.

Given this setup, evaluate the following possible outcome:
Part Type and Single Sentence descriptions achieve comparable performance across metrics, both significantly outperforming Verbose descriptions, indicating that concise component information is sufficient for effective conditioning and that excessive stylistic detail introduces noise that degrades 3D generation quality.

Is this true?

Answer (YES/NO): NO